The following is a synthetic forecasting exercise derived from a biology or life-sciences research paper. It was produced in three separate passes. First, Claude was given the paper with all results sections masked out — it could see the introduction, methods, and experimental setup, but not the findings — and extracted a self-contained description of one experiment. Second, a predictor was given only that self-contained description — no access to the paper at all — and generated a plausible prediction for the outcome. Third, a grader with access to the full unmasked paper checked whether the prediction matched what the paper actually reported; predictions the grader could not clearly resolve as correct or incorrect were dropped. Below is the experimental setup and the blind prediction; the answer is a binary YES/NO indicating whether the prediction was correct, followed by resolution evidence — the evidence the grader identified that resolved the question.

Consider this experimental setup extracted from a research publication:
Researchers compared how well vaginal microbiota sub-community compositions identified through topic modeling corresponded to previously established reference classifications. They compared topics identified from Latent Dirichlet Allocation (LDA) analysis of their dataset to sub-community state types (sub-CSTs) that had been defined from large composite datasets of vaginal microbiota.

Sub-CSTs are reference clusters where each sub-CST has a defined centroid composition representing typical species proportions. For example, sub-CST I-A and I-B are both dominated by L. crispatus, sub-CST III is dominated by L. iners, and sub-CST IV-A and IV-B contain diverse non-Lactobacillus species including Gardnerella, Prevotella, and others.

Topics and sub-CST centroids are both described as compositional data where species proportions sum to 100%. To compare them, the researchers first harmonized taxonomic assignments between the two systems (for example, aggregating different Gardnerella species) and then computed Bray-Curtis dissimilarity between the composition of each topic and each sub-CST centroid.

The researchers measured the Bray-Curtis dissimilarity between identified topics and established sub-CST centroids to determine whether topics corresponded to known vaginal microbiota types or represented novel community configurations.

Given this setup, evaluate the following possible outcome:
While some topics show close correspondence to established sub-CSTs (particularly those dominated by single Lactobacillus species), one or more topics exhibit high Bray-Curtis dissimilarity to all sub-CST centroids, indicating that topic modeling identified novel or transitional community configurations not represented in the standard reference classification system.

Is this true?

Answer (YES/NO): NO